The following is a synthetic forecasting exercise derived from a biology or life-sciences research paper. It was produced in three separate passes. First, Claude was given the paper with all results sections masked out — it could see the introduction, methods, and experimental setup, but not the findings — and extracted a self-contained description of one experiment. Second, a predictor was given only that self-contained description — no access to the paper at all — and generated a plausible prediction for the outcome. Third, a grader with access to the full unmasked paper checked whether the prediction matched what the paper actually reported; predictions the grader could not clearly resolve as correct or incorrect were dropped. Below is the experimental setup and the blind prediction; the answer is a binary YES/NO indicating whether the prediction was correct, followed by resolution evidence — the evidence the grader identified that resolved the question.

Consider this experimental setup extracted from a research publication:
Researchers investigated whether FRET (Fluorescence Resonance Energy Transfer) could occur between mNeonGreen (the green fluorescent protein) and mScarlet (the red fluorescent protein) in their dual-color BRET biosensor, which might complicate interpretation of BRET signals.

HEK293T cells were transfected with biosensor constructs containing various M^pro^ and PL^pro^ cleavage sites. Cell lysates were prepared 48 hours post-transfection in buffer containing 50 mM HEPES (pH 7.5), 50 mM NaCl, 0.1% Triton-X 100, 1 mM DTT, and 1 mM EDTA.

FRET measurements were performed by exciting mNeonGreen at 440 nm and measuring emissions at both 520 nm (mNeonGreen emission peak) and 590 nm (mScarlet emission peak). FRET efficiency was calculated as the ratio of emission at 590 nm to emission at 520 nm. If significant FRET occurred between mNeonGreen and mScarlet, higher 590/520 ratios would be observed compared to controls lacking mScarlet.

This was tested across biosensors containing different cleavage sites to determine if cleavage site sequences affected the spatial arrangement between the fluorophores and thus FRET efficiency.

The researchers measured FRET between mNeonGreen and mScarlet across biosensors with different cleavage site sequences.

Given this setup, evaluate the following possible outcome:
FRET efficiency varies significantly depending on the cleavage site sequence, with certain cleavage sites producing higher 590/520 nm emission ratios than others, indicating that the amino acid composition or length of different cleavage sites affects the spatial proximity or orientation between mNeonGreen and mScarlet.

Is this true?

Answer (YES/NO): YES